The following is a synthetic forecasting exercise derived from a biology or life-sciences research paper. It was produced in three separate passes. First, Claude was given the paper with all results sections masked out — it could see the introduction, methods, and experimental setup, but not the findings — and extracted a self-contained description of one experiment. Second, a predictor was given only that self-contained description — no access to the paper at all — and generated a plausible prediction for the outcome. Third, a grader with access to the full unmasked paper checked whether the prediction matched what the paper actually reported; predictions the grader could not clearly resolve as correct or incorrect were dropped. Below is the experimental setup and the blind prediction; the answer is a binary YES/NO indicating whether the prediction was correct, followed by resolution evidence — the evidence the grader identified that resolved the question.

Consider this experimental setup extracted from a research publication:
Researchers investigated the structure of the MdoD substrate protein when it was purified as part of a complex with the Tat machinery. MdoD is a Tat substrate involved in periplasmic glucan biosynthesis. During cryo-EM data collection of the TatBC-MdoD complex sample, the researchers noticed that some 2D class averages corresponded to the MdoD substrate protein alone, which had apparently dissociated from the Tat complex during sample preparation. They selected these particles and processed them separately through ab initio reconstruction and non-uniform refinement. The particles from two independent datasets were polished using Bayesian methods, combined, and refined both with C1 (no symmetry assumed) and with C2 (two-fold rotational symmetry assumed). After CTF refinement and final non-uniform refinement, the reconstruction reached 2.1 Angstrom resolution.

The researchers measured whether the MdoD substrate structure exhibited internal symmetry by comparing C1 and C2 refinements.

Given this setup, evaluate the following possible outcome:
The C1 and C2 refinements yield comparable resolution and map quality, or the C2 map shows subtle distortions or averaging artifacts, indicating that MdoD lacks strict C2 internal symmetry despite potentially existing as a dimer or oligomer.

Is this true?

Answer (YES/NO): NO